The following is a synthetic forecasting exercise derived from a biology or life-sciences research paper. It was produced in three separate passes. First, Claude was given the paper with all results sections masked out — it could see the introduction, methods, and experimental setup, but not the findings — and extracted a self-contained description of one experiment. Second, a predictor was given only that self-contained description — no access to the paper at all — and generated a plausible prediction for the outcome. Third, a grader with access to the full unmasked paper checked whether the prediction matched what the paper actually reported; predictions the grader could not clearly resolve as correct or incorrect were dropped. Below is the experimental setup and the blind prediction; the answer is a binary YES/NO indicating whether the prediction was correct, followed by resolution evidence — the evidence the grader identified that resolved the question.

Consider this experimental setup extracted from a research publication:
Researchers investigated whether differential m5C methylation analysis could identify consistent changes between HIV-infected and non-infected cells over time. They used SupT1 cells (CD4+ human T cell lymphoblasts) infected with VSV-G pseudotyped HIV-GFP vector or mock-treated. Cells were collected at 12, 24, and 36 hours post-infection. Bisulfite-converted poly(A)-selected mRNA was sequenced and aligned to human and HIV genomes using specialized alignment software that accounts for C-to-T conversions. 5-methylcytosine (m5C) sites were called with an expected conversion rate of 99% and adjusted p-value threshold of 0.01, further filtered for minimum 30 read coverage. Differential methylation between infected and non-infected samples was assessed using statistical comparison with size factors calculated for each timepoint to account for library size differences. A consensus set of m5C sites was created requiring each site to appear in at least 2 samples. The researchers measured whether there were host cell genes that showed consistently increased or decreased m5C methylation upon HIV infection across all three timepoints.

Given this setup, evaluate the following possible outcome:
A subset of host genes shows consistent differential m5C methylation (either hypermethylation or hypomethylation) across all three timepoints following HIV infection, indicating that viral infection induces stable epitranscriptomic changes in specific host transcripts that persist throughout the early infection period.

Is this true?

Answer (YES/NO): YES